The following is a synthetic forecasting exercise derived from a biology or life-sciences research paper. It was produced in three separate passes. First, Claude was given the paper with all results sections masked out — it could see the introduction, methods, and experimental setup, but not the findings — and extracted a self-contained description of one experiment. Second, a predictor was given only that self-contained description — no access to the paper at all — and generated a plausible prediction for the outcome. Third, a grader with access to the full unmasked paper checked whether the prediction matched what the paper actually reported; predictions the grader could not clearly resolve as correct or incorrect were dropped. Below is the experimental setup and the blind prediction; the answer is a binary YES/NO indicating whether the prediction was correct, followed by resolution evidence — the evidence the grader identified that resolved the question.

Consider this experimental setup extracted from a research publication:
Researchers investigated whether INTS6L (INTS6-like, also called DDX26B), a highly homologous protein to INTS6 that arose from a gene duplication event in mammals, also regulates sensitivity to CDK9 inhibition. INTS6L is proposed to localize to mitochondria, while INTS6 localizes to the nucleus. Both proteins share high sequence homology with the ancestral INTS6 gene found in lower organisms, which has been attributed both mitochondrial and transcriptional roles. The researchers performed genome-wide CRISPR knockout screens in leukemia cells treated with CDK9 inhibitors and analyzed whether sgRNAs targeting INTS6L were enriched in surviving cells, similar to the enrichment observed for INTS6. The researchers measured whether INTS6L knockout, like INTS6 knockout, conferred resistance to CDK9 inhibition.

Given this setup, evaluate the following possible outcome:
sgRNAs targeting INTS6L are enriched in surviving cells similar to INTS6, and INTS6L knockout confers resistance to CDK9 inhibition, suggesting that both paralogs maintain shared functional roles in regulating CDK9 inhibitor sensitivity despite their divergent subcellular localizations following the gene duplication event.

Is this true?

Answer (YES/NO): NO